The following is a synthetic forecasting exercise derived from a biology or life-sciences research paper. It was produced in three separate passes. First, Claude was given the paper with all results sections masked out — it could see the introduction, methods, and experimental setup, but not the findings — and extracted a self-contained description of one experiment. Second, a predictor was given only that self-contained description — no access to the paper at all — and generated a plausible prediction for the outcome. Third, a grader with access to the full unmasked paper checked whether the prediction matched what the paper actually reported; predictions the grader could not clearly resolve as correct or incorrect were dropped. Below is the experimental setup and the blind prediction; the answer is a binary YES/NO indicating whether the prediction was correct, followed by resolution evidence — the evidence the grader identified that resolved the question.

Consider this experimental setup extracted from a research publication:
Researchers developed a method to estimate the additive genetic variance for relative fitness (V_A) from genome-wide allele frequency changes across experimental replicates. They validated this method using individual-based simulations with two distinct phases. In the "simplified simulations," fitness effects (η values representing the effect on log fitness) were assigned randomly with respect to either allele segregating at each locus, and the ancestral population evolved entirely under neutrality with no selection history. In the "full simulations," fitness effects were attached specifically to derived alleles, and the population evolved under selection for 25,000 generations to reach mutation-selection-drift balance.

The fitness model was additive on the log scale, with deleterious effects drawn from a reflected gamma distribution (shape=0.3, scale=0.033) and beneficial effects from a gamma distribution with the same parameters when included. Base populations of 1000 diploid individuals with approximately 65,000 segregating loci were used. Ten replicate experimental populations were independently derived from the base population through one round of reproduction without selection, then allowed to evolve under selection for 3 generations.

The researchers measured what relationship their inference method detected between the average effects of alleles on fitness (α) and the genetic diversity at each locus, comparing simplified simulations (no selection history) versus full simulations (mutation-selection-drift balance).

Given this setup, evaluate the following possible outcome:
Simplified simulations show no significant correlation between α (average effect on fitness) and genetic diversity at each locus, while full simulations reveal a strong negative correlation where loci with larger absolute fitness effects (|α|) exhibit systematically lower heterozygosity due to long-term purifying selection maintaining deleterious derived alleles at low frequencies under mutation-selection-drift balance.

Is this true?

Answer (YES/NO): NO